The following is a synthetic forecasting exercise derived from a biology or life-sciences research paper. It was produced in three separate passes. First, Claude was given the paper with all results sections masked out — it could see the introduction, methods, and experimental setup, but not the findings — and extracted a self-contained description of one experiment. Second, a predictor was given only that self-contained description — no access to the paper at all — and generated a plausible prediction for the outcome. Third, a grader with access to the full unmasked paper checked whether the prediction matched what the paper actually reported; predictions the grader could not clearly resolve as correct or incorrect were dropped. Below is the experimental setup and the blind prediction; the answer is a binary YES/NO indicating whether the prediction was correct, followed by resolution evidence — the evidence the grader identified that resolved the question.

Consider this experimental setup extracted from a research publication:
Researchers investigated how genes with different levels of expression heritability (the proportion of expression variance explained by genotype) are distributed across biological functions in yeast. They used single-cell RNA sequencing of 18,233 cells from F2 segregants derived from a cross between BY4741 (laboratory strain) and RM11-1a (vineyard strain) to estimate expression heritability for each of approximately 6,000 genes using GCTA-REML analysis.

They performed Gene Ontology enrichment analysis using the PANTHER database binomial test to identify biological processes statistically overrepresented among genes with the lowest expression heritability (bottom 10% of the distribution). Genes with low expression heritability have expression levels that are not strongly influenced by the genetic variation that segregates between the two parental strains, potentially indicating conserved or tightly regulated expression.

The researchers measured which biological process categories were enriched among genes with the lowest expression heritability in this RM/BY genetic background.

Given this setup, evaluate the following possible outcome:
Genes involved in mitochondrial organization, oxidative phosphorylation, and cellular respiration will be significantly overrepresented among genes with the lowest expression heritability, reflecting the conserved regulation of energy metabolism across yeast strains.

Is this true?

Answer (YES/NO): NO